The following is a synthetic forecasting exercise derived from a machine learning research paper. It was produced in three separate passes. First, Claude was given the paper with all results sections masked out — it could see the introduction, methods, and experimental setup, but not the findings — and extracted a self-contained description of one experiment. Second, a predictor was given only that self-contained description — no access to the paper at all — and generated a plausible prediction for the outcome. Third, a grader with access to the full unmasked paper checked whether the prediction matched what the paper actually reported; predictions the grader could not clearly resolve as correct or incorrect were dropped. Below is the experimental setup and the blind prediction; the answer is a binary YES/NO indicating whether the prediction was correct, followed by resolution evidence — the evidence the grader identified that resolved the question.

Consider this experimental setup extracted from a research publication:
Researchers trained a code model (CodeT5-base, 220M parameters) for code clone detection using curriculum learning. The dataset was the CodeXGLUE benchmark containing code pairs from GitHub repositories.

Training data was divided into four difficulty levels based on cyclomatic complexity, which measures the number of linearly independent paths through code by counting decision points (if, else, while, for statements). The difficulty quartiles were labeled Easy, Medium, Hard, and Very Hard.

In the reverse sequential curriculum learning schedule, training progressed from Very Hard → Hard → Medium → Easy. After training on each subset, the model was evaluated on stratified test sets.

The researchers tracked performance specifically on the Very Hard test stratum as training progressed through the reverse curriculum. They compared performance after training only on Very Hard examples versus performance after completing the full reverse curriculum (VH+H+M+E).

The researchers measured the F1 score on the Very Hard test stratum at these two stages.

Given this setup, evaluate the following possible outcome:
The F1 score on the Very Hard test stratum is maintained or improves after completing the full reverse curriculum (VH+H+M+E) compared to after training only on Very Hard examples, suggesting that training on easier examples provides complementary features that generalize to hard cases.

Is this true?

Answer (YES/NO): NO